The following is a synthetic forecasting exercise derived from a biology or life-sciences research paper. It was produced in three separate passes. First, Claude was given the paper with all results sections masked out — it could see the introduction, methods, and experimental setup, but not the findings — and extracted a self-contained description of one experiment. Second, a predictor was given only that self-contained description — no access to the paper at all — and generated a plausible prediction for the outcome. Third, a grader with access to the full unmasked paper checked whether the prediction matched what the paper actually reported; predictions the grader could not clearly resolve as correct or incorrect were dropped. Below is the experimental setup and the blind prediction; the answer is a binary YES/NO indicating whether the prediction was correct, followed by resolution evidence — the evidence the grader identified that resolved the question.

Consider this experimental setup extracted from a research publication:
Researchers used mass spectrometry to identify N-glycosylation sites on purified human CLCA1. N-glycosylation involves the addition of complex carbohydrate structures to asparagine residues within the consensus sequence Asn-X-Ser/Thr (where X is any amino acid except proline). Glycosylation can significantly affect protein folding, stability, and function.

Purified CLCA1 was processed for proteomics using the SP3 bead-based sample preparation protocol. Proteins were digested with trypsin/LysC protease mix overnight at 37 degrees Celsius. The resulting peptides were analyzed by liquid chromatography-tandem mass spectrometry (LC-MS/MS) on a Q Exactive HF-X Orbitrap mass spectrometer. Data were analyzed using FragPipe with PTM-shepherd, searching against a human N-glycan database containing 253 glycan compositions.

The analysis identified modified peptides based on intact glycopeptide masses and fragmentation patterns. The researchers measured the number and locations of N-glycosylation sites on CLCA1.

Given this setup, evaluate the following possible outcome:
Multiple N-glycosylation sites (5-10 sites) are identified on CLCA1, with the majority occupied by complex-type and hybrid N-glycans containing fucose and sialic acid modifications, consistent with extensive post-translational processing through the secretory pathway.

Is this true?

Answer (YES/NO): YES